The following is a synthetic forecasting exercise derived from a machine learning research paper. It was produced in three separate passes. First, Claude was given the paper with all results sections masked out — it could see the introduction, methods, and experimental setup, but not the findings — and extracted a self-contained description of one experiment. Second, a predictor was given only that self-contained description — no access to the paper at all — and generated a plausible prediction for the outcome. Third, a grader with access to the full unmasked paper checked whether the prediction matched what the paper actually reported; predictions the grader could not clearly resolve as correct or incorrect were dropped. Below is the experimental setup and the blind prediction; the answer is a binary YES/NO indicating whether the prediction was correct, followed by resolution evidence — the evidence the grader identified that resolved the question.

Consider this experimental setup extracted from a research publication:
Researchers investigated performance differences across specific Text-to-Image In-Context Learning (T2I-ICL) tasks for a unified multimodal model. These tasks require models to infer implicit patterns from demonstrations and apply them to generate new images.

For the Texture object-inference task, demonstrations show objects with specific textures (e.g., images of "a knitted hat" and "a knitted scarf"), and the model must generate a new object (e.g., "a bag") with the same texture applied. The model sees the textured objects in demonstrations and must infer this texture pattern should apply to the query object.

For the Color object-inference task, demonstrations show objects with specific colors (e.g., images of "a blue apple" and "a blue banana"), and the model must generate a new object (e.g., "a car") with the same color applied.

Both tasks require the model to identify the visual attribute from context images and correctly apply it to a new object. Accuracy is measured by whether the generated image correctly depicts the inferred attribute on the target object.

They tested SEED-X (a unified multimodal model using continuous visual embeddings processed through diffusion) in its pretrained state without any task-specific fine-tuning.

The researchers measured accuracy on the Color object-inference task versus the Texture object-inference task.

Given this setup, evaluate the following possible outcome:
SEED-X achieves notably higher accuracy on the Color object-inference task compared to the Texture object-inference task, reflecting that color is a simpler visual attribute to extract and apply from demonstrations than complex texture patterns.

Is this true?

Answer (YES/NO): YES